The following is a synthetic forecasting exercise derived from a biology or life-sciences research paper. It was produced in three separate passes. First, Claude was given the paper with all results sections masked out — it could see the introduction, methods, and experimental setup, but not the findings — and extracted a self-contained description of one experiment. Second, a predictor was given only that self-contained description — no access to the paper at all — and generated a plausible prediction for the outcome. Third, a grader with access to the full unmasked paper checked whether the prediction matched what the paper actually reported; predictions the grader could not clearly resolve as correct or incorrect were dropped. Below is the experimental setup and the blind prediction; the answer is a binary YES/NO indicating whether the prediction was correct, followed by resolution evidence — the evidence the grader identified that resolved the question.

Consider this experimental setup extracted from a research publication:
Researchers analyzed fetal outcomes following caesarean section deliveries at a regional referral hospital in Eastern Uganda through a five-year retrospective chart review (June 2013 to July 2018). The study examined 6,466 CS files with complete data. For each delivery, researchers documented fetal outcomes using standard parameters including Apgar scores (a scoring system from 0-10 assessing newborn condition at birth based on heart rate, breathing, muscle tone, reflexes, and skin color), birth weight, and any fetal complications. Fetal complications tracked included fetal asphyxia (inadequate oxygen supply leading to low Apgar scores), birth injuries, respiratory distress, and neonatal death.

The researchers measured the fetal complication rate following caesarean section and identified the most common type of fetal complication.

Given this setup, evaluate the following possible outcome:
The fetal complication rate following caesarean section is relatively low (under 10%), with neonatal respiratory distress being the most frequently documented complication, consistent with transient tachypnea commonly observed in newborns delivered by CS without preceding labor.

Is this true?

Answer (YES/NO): NO